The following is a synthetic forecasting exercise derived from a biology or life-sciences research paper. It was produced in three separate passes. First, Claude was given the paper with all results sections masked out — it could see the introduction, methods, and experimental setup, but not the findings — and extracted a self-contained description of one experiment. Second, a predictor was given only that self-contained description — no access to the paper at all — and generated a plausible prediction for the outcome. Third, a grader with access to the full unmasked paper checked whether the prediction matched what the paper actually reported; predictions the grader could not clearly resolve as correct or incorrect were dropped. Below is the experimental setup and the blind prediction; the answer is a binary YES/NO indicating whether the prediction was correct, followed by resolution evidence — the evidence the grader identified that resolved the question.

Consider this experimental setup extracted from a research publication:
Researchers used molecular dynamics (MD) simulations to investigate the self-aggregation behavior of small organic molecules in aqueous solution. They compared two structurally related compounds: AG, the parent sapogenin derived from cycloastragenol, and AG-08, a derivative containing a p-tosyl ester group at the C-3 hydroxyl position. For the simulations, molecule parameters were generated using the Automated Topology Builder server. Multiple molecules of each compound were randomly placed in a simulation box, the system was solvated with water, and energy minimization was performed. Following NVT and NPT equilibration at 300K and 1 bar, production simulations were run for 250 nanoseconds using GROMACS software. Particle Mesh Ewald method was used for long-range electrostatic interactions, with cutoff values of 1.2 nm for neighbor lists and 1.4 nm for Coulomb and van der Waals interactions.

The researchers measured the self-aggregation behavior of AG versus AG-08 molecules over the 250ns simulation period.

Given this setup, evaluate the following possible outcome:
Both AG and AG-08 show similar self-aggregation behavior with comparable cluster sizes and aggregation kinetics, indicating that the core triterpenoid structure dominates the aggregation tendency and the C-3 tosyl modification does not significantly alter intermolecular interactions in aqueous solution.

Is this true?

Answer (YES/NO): NO